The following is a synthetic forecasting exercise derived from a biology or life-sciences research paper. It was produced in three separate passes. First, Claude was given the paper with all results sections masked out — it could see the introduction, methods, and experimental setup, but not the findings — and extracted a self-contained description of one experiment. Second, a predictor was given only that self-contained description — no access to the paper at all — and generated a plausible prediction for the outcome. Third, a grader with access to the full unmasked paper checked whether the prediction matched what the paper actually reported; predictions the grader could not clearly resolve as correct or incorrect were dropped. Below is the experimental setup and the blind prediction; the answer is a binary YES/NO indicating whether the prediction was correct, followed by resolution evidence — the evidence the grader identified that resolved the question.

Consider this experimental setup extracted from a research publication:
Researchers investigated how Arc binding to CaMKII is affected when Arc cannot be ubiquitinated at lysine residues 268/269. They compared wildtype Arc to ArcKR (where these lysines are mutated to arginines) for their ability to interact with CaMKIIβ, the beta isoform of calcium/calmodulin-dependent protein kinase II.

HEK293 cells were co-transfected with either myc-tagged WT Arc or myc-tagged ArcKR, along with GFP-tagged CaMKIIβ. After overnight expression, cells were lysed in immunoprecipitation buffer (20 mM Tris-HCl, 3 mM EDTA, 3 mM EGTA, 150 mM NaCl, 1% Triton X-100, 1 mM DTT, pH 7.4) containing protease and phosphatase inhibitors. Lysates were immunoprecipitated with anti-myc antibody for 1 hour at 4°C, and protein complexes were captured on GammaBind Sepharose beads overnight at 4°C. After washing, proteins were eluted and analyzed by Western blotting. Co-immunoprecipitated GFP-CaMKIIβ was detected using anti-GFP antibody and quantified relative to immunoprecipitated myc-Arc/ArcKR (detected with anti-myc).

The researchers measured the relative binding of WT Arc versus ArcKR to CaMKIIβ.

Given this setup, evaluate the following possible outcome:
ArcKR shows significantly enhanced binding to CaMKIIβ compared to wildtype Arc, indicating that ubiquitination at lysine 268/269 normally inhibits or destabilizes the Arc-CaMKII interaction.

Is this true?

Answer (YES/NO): YES